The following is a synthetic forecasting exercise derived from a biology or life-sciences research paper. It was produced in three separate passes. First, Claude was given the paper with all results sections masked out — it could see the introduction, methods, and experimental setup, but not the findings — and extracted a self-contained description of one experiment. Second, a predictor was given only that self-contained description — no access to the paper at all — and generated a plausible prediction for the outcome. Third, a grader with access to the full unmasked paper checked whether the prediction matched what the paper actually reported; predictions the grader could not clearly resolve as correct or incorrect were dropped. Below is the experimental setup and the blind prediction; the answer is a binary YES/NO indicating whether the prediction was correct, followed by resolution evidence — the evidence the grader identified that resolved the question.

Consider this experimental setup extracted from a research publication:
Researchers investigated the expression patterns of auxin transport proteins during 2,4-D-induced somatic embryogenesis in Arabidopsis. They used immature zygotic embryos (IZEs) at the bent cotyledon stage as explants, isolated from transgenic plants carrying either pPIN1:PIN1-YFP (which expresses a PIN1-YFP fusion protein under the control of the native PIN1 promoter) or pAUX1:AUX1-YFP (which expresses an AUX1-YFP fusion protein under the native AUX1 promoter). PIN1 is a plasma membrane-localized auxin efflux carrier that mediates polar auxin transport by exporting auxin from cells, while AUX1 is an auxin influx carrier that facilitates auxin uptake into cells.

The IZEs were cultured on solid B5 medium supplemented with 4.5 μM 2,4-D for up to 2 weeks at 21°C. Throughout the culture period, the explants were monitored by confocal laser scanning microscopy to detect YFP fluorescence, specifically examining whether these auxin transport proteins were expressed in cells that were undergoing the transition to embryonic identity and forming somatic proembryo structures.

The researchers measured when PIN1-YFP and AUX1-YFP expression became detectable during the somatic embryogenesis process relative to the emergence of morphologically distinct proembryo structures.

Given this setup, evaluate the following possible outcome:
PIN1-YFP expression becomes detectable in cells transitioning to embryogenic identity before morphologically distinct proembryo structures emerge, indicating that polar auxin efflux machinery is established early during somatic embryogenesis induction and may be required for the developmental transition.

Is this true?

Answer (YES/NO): NO